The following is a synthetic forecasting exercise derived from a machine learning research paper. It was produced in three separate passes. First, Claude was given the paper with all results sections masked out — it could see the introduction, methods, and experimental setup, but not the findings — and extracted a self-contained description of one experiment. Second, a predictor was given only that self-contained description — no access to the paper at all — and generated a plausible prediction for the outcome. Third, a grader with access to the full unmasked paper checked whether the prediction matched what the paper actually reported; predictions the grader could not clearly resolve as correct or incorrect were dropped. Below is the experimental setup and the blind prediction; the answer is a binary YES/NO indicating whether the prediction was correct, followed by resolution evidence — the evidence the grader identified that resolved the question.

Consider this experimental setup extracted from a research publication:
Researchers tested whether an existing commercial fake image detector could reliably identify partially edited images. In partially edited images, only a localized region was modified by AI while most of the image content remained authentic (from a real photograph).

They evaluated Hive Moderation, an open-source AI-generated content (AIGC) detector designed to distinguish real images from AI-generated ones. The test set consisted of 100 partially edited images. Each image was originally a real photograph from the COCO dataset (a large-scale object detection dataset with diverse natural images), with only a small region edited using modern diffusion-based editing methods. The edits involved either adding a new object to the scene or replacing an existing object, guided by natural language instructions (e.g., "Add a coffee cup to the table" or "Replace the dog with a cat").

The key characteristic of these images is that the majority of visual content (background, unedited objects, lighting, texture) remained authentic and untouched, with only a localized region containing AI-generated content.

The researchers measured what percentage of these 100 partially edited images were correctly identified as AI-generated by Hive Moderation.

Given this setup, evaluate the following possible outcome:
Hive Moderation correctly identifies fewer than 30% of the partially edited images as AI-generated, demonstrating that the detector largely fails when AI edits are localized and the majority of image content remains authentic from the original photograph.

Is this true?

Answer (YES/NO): NO